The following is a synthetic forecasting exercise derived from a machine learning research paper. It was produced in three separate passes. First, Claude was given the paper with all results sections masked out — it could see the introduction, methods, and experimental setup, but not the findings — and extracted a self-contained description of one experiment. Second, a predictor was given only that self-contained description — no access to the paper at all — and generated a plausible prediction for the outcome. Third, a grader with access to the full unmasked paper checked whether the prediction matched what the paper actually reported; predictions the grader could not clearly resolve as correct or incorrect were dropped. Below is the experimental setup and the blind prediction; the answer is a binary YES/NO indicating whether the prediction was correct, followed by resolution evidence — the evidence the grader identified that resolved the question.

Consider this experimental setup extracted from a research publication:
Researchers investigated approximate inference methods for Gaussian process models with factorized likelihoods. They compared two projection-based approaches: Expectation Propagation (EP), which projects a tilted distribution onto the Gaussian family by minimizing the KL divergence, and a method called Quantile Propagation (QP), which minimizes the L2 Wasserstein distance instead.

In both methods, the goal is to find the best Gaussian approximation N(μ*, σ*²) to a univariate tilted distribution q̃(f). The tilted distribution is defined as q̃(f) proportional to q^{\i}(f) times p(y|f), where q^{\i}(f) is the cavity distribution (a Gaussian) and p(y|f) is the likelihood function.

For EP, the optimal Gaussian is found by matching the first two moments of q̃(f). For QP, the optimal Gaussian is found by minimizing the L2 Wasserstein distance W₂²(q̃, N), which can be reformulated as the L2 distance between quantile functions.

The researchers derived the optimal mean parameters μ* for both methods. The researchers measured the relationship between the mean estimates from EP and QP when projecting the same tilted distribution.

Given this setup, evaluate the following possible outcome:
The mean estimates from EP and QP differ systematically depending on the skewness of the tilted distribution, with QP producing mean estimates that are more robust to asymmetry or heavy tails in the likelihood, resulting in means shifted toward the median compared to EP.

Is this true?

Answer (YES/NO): NO